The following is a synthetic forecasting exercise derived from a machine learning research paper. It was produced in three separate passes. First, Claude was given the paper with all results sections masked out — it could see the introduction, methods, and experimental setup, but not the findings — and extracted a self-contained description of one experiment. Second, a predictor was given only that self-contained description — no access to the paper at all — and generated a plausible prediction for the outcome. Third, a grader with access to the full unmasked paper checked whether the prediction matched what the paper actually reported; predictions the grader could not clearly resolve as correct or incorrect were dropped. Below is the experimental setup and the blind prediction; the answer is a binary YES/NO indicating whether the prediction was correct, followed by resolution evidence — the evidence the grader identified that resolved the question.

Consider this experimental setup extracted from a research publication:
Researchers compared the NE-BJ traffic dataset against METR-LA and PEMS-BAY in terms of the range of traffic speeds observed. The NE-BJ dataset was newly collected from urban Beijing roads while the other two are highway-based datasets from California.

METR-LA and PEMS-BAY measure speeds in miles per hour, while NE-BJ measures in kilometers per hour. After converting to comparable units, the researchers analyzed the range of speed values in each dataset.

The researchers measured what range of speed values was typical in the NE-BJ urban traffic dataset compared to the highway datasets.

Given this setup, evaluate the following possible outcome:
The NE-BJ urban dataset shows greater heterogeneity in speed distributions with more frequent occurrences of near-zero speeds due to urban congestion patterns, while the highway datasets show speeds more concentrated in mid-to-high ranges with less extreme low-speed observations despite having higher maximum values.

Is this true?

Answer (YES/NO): NO